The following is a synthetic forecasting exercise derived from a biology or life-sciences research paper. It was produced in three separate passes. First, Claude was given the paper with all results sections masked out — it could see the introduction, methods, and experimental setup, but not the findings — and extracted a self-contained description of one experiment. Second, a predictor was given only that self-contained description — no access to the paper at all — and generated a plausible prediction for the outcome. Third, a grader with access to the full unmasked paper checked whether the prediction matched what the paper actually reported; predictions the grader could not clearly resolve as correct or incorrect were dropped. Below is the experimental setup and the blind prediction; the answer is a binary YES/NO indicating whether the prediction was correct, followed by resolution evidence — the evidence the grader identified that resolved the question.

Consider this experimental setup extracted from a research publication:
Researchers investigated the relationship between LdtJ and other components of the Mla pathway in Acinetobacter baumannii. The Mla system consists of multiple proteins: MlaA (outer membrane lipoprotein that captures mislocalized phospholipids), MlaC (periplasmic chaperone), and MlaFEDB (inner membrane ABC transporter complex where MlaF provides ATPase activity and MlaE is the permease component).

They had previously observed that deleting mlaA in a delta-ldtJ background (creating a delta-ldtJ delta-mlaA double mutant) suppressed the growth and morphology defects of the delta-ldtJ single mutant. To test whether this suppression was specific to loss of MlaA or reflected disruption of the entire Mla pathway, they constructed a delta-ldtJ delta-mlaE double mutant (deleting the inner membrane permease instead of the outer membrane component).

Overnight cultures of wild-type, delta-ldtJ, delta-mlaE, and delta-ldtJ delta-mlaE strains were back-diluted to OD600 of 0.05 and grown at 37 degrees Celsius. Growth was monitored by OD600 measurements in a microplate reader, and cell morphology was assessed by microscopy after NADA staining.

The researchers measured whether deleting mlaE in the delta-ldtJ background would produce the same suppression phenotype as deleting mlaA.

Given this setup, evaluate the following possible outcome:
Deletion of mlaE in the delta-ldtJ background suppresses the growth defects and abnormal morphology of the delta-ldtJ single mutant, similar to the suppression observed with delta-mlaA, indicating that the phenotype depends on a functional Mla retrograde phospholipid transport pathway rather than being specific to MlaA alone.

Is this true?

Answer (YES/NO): YES